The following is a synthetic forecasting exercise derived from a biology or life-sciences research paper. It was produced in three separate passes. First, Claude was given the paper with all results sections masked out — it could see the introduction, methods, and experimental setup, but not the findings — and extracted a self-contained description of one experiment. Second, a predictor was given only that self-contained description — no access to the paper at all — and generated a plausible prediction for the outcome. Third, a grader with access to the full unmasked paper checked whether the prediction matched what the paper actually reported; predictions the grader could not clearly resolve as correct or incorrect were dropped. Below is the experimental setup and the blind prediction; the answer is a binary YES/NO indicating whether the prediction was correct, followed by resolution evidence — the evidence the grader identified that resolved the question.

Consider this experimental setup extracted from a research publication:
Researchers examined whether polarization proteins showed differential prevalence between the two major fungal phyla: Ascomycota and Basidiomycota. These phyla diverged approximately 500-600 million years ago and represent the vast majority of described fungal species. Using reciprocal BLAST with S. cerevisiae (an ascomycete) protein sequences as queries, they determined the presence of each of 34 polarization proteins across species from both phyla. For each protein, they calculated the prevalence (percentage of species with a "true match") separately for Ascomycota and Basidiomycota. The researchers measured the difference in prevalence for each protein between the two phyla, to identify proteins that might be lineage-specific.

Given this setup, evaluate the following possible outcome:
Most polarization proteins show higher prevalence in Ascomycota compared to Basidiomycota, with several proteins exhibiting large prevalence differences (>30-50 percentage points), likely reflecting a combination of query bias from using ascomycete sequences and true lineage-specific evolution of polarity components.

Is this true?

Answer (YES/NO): YES